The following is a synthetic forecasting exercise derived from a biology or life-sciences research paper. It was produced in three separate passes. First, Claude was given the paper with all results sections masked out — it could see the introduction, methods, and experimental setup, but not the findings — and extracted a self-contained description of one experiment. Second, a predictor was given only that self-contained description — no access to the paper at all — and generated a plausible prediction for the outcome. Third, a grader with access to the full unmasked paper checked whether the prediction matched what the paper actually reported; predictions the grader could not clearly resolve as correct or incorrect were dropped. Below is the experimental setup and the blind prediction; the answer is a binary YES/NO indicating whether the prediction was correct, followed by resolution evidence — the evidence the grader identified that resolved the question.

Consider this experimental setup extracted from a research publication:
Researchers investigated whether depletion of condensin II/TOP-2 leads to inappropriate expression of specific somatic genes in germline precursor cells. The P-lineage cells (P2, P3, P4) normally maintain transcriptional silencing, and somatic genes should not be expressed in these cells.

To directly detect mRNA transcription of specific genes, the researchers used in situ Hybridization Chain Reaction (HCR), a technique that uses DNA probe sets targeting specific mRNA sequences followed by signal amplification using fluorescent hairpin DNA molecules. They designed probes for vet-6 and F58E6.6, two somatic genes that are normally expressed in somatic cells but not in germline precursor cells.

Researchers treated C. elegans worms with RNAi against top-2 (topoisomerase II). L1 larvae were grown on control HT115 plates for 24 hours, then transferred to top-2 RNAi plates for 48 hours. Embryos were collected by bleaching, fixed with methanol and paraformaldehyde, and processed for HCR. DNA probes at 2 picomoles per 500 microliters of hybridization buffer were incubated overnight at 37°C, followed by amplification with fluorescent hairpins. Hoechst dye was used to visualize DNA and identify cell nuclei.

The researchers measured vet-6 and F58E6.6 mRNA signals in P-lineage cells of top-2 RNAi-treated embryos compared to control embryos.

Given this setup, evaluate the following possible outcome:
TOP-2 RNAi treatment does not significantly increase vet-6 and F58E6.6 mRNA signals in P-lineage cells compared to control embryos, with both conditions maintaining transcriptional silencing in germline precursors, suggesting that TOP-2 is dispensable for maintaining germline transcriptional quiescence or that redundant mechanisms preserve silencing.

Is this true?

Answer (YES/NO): NO